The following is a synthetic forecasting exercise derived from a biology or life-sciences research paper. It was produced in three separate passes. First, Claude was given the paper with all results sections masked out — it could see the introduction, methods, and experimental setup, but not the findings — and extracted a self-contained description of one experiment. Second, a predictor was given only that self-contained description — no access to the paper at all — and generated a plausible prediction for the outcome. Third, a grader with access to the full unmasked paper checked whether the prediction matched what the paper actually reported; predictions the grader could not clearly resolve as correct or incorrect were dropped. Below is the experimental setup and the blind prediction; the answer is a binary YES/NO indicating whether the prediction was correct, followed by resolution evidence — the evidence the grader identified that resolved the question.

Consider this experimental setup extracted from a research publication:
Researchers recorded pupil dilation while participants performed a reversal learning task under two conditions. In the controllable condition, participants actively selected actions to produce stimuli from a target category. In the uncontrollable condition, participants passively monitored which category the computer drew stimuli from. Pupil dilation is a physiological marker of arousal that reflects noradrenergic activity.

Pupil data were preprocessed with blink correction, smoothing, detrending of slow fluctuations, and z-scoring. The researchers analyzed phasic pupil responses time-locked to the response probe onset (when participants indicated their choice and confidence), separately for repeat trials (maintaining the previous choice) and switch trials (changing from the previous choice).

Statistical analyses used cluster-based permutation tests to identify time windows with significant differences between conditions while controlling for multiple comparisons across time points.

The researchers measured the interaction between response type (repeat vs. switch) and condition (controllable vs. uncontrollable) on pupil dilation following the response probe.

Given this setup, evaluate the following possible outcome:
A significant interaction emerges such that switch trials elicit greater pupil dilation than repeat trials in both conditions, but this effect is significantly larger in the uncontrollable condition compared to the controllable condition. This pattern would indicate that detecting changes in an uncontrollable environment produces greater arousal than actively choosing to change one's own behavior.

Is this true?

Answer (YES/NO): NO